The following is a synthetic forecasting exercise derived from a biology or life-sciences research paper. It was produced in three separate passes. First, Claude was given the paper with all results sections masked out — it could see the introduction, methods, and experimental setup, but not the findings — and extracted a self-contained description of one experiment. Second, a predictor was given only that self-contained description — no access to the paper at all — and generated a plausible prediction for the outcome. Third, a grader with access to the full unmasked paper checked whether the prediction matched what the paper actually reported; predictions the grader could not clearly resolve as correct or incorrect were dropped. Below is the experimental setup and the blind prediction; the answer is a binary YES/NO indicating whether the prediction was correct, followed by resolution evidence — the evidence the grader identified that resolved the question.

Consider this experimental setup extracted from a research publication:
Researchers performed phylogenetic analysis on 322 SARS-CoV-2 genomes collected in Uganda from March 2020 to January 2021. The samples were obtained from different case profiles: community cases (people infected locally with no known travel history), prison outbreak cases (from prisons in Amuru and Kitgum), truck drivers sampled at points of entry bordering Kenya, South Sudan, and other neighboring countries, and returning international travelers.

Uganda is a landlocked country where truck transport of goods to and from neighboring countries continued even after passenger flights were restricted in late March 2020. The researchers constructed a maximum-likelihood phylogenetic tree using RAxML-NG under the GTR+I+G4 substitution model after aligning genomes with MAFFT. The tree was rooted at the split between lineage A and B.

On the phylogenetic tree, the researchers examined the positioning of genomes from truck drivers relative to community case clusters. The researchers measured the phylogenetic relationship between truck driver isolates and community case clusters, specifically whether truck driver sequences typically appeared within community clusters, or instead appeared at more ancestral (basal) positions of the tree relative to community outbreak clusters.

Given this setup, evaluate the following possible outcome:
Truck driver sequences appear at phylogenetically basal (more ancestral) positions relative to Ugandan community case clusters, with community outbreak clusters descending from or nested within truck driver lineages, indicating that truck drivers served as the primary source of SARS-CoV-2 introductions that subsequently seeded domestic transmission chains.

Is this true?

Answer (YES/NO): YES